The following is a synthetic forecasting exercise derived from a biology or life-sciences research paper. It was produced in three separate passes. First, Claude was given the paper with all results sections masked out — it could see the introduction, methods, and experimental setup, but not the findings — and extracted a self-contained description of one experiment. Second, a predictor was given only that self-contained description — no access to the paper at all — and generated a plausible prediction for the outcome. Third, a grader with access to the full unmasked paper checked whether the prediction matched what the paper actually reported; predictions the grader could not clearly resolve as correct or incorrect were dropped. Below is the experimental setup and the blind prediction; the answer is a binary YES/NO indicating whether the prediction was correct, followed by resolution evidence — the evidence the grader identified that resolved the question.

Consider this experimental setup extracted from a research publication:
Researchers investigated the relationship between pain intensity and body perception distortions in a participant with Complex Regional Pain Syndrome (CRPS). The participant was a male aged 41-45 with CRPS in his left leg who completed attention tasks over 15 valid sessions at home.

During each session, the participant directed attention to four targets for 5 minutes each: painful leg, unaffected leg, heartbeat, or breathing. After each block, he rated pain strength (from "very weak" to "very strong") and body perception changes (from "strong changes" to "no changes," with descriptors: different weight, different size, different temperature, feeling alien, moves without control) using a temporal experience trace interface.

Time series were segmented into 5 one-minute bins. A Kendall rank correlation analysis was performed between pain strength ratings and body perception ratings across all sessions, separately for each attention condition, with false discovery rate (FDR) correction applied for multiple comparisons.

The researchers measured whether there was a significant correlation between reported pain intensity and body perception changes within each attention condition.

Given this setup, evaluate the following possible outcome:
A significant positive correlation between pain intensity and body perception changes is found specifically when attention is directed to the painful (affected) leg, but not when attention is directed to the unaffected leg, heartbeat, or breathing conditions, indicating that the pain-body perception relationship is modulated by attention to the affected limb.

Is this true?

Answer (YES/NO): NO